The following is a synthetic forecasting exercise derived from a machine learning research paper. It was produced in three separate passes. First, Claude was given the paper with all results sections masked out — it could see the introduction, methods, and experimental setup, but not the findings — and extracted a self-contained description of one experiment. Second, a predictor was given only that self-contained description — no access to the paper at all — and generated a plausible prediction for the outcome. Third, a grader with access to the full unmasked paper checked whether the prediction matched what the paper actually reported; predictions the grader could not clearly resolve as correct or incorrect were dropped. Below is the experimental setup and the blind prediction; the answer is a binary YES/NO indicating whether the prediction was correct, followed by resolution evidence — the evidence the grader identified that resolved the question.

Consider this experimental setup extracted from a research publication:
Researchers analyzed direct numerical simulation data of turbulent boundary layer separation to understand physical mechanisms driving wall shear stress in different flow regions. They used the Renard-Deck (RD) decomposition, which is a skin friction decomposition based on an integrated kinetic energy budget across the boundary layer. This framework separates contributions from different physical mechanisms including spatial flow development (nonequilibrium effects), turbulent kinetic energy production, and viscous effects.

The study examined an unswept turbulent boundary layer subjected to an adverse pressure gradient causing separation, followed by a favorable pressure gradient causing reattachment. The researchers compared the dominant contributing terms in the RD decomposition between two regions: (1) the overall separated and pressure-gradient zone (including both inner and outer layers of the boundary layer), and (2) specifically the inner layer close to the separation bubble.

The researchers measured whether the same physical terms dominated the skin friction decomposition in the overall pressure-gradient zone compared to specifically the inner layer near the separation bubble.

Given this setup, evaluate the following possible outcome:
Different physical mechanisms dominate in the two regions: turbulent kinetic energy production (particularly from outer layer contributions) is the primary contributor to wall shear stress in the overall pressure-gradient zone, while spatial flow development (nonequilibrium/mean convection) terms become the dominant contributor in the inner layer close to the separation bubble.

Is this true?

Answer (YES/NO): NO